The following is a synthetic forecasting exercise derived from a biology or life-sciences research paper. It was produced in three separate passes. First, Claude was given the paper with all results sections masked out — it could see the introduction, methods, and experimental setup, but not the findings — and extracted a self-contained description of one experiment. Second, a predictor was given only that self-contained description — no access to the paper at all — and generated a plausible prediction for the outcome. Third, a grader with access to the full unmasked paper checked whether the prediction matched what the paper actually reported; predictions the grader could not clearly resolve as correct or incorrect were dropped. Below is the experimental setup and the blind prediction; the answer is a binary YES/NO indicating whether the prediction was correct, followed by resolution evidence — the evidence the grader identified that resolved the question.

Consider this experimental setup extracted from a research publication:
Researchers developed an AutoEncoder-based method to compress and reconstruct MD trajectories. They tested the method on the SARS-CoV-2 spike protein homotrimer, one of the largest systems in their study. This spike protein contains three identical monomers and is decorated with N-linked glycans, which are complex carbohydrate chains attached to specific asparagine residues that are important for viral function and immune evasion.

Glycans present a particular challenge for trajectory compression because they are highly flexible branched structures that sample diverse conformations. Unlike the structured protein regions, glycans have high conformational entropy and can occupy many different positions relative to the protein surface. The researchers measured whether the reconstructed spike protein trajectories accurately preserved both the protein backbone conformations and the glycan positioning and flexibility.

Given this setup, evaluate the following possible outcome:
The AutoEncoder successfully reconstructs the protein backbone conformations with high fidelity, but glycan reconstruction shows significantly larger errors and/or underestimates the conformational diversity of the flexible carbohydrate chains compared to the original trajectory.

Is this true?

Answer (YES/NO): NO